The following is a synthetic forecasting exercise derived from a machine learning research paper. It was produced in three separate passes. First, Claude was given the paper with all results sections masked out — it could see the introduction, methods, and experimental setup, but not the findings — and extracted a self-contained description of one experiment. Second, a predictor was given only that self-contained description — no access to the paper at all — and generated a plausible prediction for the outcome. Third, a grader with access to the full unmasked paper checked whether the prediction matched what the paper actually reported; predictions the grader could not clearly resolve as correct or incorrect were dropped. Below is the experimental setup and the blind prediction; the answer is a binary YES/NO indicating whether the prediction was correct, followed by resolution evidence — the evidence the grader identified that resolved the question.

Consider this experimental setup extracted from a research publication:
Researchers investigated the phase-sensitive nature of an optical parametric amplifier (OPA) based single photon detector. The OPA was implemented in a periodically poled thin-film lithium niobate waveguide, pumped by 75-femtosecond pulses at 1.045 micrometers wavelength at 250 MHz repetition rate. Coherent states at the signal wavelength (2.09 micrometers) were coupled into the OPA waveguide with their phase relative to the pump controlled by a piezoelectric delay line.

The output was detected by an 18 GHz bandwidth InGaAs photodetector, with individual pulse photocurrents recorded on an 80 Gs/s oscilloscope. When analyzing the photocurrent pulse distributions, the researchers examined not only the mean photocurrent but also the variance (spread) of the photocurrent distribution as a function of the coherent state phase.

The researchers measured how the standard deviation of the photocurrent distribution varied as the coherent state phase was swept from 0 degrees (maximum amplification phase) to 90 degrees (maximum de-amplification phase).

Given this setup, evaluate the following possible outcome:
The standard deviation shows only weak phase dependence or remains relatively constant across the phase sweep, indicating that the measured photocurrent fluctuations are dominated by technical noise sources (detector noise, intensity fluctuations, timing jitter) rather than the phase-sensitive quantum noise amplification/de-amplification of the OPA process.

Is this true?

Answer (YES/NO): NO